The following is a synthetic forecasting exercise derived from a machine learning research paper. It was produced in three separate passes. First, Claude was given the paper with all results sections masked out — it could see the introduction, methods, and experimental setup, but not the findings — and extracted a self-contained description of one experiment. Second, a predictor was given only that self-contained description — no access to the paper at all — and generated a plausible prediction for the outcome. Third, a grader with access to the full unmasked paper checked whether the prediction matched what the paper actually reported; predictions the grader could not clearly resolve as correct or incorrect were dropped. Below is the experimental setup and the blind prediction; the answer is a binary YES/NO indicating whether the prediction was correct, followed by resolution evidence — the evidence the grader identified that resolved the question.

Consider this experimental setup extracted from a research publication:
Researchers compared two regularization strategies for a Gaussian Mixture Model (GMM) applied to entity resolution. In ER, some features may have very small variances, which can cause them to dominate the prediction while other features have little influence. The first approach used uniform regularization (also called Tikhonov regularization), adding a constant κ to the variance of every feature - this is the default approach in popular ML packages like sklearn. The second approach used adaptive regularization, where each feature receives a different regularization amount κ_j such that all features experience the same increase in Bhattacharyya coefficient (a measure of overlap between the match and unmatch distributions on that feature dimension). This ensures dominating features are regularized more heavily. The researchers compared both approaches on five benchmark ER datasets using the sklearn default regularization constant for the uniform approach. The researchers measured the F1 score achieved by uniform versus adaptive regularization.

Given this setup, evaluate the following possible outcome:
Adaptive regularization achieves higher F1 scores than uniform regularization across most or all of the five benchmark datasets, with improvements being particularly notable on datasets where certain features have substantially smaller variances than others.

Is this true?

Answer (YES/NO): NO